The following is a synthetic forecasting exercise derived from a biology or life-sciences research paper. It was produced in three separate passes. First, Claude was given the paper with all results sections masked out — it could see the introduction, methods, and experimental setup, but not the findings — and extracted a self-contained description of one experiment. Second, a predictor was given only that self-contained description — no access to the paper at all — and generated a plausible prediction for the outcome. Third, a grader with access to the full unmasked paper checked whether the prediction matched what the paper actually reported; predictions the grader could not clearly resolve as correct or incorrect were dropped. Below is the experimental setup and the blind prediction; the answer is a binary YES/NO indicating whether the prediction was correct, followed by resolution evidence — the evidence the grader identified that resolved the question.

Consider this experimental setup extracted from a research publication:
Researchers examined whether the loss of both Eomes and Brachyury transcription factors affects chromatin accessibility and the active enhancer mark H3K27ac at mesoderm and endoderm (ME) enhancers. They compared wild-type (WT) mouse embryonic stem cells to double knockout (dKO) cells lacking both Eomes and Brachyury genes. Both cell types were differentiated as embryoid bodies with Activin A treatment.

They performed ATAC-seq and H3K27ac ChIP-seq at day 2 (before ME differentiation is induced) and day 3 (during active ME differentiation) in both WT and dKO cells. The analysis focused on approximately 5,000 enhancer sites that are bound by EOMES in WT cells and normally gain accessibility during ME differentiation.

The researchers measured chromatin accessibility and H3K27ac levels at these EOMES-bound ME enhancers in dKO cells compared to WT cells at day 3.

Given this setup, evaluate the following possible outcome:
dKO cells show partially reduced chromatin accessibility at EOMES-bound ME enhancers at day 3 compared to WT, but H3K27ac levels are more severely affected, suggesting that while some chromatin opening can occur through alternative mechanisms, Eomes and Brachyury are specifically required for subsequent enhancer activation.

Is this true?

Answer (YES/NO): NO